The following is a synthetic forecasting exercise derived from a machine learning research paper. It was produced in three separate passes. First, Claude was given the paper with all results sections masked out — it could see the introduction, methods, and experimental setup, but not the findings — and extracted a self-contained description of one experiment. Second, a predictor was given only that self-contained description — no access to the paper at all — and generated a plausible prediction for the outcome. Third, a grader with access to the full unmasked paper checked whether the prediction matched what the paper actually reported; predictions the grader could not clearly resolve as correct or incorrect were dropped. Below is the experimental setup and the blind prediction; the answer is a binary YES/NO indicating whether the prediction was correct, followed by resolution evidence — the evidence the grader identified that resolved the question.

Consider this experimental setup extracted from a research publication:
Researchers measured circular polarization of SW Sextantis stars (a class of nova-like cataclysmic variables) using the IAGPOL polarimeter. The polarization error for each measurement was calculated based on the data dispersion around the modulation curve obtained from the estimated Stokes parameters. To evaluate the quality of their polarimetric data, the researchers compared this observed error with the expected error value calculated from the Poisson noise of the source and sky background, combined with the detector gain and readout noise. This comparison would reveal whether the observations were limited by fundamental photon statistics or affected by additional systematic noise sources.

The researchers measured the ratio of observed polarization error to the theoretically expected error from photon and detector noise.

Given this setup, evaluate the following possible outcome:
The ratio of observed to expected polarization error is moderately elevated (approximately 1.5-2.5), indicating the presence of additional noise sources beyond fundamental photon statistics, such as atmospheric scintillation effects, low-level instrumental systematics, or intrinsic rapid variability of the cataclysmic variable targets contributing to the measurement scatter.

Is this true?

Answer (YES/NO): NO